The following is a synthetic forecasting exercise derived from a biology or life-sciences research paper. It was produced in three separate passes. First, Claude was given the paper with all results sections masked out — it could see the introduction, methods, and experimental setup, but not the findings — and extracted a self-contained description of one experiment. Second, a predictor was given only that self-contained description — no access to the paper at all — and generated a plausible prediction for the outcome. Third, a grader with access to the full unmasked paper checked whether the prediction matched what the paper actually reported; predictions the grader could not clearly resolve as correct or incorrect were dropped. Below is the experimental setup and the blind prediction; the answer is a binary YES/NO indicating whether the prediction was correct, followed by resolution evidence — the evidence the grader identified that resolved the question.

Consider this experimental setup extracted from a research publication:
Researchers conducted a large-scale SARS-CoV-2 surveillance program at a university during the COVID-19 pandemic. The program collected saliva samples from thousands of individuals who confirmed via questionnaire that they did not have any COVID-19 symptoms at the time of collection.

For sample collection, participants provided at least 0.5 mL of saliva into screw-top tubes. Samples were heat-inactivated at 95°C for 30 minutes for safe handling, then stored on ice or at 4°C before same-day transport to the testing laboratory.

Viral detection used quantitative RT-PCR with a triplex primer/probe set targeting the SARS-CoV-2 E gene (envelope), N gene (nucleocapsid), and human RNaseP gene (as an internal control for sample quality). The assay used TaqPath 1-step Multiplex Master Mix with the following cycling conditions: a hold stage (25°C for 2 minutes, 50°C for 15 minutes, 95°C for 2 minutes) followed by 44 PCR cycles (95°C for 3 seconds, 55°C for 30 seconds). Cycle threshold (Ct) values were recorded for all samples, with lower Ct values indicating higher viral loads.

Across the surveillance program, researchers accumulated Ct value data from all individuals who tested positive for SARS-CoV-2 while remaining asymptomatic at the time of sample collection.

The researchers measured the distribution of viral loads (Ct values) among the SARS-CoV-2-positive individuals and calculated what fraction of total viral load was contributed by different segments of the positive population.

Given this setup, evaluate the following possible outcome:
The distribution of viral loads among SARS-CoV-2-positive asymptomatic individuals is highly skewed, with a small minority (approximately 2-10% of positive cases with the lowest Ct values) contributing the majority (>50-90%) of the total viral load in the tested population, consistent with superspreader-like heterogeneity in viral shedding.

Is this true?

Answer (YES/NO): YES